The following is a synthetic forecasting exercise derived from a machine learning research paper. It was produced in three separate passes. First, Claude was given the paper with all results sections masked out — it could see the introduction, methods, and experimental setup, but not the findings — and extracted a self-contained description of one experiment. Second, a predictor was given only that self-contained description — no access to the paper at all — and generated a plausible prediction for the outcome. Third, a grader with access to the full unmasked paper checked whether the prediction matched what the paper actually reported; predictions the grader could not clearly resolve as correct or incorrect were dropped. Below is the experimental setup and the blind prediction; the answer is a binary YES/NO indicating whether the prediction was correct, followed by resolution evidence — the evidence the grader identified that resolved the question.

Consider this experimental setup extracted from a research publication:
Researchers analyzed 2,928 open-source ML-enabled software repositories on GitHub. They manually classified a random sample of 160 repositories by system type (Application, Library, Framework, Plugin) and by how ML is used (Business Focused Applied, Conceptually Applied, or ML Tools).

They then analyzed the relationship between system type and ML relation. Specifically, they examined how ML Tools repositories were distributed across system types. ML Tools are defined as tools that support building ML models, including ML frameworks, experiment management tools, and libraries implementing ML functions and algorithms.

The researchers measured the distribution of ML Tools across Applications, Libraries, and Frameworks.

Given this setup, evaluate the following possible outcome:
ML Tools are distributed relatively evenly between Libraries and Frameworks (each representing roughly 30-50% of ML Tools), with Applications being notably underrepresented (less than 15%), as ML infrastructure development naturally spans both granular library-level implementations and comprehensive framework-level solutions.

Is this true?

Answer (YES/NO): YES